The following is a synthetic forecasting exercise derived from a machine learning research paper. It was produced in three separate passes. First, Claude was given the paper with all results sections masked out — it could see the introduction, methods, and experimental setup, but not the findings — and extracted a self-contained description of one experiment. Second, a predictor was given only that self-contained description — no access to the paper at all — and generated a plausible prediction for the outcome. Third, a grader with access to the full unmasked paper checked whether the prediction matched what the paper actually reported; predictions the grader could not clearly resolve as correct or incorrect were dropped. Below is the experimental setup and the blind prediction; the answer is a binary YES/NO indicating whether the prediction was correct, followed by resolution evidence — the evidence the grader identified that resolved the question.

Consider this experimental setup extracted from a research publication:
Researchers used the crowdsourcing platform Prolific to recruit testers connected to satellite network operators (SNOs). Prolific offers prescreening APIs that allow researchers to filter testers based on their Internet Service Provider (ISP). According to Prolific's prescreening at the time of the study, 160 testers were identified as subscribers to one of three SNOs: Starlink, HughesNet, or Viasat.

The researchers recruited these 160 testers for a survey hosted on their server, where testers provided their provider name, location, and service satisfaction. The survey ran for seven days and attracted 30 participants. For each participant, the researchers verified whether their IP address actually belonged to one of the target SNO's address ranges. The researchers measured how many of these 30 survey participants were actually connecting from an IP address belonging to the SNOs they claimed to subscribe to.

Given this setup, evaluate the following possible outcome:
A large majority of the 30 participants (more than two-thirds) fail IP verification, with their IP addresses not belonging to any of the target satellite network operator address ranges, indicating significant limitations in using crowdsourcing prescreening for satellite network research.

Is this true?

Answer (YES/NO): NO